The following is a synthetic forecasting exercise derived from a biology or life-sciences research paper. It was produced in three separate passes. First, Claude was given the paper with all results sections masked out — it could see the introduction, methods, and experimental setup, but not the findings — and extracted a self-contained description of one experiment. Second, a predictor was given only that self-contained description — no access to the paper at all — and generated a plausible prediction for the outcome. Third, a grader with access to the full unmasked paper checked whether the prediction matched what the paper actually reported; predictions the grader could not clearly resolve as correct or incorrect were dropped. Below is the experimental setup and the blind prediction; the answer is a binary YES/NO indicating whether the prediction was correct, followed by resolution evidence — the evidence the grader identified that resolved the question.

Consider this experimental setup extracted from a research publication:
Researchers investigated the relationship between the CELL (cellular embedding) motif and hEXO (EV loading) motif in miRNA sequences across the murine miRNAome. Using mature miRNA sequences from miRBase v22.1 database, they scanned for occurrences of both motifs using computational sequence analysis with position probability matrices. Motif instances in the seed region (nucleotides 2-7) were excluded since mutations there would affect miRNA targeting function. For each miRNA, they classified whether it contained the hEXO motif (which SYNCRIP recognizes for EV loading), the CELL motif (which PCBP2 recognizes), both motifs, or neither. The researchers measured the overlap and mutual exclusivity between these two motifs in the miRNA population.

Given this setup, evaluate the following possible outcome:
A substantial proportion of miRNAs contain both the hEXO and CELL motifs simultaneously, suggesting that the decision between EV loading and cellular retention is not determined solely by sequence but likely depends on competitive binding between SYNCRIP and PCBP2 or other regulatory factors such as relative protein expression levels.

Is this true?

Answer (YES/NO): YES